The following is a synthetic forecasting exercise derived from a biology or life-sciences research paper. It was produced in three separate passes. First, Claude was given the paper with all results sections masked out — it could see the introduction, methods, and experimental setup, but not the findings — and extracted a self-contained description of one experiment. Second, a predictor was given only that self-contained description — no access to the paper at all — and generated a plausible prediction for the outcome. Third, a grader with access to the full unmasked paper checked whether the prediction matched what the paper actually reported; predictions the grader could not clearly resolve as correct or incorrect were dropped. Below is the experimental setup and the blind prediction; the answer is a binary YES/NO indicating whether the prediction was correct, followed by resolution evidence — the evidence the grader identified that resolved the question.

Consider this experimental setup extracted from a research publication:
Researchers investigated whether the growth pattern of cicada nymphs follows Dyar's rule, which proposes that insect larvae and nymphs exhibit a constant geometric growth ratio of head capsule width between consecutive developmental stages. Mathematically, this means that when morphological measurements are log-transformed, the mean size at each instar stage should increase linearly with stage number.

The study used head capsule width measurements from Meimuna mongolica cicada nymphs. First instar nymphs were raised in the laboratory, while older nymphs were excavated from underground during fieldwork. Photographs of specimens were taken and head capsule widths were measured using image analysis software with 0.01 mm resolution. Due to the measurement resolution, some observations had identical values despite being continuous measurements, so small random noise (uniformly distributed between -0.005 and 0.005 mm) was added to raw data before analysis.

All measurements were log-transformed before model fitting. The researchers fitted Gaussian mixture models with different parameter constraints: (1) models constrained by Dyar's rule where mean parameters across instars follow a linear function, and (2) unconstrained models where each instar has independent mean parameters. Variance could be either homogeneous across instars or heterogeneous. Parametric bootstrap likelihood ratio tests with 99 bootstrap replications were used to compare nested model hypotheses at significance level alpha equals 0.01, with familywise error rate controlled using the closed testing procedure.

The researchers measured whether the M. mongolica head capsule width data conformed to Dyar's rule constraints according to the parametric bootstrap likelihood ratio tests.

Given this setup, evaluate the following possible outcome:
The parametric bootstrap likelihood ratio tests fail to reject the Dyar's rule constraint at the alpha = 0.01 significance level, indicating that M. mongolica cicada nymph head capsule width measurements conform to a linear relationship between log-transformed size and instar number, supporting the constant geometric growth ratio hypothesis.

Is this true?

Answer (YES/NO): NO